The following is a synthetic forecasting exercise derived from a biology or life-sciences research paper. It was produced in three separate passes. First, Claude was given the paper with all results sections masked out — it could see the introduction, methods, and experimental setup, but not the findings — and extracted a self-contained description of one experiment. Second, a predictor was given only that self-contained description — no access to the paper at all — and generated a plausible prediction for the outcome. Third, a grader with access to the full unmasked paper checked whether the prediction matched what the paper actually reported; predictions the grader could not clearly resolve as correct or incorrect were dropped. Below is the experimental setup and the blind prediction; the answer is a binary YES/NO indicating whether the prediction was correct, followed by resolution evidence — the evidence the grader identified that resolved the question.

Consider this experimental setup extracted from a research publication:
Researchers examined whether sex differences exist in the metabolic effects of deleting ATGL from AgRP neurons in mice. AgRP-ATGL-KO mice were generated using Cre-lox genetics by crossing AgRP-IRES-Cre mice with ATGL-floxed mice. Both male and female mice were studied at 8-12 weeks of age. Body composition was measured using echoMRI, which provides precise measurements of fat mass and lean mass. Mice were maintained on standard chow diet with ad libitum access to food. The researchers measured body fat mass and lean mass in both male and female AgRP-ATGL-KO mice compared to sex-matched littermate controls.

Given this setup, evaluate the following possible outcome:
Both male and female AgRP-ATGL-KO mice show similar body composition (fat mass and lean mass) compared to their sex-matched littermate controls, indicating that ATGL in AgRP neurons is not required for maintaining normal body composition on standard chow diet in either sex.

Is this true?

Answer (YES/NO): NO